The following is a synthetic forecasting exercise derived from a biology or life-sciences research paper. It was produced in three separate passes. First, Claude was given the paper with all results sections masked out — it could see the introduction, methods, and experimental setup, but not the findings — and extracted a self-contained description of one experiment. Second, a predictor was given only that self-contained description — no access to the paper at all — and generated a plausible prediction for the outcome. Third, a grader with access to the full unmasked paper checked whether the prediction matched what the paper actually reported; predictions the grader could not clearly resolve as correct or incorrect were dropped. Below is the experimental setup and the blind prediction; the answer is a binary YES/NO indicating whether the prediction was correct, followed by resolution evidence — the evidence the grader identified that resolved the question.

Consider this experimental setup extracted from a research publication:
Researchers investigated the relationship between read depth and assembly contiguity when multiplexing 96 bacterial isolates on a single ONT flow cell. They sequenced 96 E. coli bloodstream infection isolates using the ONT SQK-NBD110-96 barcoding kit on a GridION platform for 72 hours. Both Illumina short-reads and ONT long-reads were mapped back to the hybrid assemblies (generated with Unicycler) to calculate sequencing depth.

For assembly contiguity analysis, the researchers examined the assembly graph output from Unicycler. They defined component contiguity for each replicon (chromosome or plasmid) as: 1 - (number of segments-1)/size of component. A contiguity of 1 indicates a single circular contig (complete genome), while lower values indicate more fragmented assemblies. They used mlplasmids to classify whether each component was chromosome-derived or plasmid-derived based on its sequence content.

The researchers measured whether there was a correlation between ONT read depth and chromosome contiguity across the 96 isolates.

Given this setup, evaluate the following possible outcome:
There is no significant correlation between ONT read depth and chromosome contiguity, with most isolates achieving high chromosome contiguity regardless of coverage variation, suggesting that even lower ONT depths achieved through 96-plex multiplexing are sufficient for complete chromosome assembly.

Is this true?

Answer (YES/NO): NO